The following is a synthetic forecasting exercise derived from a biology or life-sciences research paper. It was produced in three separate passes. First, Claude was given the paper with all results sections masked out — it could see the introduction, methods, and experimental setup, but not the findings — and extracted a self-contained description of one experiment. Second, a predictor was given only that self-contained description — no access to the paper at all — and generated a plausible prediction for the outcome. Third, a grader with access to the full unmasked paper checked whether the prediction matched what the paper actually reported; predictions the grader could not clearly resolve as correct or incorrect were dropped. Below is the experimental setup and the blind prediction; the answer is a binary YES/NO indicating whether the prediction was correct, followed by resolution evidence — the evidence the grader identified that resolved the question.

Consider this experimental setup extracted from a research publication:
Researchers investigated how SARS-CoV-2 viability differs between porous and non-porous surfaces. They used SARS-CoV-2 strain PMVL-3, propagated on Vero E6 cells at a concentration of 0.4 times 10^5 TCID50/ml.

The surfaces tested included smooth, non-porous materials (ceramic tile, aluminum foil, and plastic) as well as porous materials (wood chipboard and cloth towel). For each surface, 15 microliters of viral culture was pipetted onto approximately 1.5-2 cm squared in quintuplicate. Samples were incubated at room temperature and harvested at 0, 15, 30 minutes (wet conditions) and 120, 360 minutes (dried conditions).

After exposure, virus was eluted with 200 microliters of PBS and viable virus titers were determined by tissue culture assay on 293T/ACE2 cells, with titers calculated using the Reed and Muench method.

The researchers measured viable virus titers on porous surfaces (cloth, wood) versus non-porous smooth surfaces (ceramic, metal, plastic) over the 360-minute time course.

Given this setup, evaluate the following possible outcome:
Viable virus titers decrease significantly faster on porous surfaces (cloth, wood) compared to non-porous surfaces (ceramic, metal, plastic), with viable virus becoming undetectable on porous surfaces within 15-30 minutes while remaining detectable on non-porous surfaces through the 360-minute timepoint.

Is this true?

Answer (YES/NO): NO